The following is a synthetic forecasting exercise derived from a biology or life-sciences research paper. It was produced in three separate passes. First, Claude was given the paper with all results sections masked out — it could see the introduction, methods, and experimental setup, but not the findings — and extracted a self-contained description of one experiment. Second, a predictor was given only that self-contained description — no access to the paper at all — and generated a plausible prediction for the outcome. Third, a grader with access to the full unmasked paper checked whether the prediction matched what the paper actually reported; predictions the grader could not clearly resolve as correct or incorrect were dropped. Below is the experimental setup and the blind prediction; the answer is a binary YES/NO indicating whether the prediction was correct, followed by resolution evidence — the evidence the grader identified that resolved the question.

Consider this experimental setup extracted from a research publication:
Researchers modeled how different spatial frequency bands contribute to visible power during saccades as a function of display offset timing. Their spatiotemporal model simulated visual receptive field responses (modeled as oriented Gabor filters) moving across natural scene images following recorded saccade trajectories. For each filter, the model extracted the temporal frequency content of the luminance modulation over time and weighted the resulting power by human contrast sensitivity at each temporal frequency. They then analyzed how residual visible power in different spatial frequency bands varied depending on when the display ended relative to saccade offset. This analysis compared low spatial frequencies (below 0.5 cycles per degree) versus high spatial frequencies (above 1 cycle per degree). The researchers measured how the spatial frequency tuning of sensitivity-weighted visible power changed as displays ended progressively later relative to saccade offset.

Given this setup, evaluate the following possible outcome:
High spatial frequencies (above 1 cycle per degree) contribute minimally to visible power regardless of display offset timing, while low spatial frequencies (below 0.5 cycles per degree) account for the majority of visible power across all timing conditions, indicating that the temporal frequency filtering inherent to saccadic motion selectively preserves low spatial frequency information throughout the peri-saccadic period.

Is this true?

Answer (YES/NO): NO